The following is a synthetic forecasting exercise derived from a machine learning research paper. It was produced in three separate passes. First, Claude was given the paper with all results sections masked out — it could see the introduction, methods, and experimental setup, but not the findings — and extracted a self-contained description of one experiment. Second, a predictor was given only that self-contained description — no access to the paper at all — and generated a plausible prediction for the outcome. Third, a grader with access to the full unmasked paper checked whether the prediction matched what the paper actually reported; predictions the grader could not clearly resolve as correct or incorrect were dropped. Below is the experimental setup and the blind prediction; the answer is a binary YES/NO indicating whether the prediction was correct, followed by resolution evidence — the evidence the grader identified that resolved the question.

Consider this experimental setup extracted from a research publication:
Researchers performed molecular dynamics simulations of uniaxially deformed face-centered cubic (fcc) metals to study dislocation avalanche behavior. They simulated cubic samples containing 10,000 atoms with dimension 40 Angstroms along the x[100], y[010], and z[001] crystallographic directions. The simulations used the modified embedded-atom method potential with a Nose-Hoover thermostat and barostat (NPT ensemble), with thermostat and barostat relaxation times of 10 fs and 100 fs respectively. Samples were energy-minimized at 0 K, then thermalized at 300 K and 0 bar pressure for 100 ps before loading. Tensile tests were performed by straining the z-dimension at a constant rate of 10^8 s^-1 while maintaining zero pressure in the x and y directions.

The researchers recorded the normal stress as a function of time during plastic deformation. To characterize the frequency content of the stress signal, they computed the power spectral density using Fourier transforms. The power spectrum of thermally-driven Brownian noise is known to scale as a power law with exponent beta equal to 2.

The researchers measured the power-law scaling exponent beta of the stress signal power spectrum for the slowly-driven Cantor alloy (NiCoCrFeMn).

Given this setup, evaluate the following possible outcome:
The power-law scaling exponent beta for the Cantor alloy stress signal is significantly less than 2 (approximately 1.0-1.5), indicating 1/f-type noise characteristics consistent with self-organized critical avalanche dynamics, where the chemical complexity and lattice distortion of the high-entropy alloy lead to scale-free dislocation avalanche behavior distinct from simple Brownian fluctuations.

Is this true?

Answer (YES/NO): NO